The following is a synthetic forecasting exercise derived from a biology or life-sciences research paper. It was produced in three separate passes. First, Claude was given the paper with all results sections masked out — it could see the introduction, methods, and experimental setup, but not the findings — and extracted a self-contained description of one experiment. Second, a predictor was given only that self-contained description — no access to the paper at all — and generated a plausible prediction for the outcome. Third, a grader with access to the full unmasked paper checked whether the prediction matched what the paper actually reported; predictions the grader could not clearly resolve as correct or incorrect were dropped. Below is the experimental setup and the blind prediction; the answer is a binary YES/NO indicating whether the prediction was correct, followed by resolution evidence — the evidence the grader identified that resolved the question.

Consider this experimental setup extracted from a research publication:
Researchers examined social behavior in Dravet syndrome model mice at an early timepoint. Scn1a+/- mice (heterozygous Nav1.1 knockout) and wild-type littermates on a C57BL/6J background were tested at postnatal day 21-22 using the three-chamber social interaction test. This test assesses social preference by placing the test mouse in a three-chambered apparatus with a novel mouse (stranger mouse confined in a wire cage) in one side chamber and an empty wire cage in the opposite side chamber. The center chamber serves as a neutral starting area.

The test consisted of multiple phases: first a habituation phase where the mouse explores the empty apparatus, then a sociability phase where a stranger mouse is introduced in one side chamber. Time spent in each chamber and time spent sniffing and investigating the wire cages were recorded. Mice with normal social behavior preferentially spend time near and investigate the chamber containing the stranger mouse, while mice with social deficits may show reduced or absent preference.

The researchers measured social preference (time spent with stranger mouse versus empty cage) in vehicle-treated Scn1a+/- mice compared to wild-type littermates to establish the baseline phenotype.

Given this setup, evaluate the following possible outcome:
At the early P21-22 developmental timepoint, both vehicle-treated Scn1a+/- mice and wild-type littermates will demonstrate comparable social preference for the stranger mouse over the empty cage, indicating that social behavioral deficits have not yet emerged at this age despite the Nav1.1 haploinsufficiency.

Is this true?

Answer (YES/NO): NO